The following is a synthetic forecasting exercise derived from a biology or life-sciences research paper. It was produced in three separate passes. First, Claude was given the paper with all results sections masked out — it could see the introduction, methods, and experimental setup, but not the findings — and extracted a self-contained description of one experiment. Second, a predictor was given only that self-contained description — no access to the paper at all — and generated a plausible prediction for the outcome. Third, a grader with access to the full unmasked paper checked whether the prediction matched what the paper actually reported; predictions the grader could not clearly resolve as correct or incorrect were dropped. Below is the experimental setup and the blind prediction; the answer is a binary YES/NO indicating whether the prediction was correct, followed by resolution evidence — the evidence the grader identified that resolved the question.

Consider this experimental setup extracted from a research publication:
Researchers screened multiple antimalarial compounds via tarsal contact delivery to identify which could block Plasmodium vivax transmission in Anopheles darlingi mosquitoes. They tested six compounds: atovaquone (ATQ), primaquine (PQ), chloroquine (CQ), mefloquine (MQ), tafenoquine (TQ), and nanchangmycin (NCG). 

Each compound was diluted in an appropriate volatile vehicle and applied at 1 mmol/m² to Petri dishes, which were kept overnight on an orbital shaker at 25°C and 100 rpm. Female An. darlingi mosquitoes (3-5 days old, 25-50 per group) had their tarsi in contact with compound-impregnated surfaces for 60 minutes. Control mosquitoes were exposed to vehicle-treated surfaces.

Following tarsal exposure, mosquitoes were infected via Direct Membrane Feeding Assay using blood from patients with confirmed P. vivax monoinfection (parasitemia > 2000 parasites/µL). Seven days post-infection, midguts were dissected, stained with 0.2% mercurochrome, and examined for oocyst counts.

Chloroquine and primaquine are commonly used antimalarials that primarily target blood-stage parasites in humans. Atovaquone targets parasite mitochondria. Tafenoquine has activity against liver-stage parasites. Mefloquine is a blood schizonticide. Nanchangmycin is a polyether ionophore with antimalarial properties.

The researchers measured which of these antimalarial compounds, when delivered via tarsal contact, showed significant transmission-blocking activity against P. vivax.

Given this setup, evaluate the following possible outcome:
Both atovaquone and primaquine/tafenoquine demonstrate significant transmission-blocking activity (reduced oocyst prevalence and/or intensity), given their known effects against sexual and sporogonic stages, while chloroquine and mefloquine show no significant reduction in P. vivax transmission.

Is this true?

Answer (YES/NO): NO